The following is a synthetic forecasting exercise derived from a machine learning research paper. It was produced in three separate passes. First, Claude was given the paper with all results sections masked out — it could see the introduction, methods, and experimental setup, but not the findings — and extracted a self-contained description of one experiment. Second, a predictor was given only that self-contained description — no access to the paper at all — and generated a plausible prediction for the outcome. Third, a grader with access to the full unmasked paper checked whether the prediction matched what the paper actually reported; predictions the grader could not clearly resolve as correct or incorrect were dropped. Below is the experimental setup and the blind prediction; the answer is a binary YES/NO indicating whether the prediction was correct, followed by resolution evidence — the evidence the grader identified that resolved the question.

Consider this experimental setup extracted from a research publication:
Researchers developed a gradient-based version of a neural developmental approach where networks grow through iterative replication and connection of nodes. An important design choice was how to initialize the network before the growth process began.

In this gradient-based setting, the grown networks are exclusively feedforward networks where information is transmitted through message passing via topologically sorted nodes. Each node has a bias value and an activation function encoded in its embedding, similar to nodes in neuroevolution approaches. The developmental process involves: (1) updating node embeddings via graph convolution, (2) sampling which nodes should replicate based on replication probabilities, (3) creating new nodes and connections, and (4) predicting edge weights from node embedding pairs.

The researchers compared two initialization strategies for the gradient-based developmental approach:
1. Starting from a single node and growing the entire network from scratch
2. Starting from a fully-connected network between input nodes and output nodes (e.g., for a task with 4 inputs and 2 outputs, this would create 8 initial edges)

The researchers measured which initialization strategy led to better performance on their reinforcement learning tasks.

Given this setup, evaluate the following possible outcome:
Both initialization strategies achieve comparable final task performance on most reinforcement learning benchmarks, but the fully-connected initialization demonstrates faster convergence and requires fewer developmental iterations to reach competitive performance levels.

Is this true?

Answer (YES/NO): NO